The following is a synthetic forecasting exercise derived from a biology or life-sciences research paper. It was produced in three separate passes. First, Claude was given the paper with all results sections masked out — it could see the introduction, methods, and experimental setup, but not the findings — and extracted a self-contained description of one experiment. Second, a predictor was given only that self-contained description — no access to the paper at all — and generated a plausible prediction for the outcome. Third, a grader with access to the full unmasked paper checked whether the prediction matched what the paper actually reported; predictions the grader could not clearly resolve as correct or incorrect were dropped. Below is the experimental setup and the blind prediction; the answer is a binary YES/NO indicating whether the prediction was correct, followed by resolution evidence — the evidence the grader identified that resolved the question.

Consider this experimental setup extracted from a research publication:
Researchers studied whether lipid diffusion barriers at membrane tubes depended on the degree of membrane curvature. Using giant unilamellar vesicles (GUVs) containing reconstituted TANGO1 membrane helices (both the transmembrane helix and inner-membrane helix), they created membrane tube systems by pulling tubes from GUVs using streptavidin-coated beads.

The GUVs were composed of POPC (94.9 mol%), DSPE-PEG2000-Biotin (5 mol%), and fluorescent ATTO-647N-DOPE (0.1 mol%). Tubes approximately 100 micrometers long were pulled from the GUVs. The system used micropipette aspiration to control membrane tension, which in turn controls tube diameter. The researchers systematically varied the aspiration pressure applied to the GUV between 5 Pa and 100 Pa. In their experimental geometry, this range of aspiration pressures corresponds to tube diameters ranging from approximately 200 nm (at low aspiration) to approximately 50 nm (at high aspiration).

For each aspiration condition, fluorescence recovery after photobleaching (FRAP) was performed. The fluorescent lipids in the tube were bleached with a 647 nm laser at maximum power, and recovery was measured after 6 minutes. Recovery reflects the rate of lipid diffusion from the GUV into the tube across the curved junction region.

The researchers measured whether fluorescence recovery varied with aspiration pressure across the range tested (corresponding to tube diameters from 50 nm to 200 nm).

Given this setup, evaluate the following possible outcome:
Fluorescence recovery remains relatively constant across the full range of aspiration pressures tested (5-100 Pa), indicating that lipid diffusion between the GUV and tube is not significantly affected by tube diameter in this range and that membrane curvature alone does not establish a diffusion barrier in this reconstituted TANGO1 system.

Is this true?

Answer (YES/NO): YES